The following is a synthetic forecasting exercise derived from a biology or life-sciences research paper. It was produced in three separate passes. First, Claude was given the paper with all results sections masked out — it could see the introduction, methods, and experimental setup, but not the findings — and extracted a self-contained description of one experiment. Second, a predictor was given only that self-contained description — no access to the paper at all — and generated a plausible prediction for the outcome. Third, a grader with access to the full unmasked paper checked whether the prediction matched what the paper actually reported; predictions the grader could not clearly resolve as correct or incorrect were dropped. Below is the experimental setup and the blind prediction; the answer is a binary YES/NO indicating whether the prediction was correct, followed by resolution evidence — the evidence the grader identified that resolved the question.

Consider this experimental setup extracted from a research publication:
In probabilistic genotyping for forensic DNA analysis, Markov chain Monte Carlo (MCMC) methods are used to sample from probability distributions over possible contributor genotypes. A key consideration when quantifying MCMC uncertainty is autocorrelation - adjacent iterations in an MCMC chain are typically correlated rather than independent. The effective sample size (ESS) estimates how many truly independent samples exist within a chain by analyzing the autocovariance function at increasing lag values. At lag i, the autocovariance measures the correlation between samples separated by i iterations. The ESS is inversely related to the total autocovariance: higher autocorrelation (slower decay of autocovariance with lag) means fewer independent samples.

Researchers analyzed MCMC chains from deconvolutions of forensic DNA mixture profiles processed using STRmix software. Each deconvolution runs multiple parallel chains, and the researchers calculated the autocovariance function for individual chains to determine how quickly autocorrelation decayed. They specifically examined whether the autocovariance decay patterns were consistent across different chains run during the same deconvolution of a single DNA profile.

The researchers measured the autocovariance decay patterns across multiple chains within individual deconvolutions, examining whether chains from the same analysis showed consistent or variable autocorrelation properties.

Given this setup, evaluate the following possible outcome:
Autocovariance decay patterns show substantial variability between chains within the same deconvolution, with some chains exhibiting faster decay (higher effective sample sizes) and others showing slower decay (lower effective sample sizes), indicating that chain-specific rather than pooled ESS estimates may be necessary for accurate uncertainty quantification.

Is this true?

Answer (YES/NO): NO